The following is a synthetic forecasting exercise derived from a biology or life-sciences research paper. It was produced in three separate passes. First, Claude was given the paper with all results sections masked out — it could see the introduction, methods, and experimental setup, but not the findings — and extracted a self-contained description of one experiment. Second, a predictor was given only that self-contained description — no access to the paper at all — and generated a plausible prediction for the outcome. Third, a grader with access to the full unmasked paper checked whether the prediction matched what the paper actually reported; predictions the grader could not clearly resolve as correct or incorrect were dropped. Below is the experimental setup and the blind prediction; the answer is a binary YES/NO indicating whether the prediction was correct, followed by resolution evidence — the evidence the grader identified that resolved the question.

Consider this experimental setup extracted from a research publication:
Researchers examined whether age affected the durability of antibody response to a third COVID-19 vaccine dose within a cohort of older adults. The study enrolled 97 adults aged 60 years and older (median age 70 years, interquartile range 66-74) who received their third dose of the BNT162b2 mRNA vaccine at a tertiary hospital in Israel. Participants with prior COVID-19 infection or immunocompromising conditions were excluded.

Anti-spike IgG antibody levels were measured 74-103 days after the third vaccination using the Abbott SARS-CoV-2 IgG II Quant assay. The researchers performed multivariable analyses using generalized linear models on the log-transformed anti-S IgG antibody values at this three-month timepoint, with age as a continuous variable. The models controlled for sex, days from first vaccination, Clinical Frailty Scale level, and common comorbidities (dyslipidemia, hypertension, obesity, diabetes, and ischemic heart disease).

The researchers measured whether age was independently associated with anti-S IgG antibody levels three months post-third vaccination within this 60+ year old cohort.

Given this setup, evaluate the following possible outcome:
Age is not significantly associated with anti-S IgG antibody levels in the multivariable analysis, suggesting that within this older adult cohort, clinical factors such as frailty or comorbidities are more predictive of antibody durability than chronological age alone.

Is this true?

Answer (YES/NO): NO